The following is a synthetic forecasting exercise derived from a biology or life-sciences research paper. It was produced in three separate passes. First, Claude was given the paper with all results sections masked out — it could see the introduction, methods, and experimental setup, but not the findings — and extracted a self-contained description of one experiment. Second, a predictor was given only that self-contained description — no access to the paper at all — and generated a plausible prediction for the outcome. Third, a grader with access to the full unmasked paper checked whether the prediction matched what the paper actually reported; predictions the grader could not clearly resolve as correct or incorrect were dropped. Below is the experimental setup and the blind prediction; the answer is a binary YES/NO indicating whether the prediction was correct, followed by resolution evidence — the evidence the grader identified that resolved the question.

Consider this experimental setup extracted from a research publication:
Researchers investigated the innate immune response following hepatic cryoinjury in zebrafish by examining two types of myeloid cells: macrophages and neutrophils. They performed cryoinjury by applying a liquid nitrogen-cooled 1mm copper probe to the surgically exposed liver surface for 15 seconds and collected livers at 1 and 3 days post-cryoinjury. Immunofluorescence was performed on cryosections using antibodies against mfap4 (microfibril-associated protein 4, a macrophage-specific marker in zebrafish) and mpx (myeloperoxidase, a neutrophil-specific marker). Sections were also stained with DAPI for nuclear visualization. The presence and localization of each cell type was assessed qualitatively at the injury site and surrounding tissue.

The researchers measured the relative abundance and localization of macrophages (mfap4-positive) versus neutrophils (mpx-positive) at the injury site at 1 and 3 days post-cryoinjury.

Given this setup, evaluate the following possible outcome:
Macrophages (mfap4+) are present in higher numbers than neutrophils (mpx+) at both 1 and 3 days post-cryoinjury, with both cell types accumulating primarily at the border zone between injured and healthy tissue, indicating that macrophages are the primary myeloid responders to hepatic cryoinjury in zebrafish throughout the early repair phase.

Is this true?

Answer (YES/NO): NO